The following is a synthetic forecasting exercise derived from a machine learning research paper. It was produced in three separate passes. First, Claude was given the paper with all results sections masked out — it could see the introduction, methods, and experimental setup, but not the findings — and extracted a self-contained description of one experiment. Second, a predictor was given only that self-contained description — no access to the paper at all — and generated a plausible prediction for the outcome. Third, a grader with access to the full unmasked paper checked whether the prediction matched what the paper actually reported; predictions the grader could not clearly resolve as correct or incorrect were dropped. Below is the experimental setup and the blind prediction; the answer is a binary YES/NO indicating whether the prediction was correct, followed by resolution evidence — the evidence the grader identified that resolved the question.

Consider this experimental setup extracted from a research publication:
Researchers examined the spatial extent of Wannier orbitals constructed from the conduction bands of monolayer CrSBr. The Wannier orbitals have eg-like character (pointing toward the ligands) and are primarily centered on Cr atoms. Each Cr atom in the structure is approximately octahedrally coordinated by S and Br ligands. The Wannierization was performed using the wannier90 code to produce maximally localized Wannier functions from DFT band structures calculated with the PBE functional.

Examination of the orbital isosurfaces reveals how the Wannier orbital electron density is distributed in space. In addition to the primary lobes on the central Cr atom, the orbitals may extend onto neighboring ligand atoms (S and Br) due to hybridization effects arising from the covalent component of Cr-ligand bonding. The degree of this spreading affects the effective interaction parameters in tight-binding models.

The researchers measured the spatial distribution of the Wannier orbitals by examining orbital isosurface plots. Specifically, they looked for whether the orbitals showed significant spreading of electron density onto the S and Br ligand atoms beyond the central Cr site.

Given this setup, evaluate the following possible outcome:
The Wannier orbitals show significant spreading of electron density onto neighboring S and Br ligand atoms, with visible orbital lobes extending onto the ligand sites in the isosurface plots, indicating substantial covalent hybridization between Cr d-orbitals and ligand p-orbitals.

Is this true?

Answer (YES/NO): YES